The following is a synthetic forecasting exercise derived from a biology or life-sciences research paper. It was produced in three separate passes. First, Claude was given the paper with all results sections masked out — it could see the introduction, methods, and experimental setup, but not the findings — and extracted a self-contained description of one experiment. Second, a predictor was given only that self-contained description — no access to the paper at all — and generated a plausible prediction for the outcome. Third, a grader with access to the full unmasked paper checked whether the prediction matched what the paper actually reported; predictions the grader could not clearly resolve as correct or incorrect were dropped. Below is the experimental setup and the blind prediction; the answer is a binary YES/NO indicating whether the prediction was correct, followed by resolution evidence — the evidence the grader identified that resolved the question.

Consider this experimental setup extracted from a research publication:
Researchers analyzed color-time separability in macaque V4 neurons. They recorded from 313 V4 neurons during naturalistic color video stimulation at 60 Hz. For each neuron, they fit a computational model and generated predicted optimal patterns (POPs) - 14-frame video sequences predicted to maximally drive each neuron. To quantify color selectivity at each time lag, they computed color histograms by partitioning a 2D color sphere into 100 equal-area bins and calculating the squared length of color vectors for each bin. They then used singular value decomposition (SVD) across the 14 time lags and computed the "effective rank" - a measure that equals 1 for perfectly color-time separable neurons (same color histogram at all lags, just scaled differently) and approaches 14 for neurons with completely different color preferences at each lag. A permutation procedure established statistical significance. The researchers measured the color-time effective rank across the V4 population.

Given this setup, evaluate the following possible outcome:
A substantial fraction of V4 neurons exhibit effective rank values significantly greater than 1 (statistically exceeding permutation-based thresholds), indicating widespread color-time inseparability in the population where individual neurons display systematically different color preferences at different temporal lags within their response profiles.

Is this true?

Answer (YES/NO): NO